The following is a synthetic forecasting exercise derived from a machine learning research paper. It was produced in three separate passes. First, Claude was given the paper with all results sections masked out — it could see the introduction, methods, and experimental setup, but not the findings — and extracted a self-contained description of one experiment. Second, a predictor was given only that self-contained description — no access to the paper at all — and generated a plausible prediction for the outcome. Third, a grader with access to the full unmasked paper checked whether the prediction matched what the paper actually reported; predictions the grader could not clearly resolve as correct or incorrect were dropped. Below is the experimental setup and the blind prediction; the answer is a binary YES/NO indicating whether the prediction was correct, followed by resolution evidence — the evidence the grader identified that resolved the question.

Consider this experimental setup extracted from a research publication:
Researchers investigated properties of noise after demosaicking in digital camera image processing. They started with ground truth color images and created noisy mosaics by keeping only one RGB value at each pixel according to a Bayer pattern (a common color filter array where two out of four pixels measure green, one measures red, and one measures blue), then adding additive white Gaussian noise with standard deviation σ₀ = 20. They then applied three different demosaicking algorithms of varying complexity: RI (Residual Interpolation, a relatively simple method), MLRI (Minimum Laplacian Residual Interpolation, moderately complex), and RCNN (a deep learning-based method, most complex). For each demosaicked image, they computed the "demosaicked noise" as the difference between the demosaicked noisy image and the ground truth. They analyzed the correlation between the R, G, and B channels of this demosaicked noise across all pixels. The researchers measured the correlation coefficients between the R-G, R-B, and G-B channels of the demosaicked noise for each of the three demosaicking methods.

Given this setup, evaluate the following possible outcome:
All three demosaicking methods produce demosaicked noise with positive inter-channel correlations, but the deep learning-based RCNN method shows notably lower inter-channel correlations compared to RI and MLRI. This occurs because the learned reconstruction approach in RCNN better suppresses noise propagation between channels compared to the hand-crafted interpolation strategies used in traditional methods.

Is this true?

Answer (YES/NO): NO